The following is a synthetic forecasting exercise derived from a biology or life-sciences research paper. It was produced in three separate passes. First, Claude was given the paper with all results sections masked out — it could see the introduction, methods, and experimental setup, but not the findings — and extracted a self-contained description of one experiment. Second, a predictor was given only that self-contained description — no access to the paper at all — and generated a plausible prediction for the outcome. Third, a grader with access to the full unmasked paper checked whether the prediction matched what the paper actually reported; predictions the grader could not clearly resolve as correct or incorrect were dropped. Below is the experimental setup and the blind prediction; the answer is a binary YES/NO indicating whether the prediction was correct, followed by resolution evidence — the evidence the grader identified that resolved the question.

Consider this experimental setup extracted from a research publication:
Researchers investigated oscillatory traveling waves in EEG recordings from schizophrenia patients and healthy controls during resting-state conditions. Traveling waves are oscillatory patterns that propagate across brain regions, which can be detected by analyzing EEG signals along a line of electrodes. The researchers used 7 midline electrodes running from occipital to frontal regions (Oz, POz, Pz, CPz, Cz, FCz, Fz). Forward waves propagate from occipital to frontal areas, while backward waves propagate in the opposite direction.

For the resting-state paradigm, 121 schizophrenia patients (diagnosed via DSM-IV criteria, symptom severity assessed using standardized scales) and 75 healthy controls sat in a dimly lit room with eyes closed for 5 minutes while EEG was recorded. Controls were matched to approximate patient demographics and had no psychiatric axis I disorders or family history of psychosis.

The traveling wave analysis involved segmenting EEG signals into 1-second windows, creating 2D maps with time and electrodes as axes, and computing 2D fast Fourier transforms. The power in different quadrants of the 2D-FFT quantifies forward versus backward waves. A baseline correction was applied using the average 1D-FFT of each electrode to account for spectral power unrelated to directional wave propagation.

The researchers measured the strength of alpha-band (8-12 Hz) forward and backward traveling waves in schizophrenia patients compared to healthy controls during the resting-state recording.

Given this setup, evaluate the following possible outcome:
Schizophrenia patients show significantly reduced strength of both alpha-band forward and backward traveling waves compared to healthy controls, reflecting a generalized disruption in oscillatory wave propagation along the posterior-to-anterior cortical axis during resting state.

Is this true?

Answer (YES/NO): NO